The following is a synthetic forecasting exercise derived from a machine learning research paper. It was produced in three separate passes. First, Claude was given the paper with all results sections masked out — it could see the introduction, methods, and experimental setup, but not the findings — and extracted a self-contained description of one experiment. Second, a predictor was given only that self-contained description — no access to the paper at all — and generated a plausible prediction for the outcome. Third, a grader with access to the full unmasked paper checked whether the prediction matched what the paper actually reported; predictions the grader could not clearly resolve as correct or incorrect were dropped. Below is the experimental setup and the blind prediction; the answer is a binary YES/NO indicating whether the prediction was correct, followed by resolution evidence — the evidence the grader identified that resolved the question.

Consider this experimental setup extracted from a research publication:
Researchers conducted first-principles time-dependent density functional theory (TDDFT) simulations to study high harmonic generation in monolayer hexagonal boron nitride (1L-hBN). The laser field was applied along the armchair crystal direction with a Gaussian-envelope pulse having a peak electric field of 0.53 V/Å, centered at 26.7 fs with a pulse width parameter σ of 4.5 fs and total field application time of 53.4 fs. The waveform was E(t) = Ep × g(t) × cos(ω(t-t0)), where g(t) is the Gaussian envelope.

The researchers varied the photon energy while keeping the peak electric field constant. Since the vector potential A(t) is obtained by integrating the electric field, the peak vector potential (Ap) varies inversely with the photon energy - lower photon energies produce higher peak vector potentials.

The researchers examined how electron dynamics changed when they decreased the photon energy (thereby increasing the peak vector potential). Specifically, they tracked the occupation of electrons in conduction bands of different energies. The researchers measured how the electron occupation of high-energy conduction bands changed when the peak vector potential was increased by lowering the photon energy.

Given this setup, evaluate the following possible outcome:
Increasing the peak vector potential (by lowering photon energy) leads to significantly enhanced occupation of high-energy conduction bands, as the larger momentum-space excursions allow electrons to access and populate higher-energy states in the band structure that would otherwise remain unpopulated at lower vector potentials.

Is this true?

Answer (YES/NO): YES